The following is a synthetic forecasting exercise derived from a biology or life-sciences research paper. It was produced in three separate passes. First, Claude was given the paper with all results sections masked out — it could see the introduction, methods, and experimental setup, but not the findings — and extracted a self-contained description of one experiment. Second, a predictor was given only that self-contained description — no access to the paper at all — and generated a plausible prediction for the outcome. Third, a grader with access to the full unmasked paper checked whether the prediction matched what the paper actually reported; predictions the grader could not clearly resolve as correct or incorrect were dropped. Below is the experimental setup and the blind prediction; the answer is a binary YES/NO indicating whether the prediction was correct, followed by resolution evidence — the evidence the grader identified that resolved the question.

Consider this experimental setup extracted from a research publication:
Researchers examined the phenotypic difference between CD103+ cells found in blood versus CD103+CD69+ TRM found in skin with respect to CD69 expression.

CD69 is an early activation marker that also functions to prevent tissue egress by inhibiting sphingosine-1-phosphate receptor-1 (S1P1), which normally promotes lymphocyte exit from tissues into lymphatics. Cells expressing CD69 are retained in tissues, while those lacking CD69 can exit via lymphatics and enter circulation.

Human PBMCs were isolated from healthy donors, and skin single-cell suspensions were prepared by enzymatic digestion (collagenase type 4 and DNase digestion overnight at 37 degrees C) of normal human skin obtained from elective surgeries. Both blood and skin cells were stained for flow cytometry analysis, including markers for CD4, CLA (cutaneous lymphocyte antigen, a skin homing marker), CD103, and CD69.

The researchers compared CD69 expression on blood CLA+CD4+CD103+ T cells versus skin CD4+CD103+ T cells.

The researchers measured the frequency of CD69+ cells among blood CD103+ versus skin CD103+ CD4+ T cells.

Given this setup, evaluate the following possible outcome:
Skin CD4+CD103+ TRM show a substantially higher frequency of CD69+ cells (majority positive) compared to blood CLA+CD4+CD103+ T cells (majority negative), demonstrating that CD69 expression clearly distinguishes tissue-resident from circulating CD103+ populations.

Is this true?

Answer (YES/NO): YES